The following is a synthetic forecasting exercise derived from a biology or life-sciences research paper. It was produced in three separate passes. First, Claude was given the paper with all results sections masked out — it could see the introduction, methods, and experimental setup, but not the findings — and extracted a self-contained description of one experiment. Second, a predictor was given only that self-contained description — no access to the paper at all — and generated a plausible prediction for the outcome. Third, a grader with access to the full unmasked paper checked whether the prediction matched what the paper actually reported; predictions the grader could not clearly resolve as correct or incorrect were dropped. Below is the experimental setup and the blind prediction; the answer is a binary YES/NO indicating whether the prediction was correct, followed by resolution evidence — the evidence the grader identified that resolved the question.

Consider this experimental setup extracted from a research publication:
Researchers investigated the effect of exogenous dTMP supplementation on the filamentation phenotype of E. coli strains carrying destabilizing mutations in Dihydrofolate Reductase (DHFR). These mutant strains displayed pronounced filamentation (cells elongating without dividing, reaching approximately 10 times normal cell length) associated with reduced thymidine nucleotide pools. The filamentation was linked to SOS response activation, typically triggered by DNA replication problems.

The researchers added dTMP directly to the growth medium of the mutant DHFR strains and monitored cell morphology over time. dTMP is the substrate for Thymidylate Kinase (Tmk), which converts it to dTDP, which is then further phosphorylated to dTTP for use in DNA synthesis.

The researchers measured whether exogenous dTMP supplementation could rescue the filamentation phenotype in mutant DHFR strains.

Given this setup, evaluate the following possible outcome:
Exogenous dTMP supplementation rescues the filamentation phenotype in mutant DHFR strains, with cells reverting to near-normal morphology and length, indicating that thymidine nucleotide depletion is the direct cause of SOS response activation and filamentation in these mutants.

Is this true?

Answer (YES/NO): YES